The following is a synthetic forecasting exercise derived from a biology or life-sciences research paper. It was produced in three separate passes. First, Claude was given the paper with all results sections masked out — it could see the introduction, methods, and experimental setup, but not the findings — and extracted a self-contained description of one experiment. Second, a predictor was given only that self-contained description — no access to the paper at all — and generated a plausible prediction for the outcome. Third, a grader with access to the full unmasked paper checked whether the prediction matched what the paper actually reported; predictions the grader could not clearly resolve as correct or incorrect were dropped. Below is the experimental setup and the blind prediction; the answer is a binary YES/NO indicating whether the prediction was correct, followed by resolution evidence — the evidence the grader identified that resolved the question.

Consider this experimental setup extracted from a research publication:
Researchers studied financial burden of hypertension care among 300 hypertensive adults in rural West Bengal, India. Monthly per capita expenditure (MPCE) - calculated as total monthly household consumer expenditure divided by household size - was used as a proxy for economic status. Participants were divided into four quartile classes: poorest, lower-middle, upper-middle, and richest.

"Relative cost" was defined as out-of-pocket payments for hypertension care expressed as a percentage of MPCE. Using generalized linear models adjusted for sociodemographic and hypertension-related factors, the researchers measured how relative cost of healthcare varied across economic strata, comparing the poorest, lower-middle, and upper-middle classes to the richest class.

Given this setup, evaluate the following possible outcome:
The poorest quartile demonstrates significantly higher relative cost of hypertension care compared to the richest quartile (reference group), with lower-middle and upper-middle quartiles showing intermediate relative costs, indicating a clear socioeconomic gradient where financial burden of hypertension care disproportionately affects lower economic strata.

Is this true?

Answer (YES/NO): YES